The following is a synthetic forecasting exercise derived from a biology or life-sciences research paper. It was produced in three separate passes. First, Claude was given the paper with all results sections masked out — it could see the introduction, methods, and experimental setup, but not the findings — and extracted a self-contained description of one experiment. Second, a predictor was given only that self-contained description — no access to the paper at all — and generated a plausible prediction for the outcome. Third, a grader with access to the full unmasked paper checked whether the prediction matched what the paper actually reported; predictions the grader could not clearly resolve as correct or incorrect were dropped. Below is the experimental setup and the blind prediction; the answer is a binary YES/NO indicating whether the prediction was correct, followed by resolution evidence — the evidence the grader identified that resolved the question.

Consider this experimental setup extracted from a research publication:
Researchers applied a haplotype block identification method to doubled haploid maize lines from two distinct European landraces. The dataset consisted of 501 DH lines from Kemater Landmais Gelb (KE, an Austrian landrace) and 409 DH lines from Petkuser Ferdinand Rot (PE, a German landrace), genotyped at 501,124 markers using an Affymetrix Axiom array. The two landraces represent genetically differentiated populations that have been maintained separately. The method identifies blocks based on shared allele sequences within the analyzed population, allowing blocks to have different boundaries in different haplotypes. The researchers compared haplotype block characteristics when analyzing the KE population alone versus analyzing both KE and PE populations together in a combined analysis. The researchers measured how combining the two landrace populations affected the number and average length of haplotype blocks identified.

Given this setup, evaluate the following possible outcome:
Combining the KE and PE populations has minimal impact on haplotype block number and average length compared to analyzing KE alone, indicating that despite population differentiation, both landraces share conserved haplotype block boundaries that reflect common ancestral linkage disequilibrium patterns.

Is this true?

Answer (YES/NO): NO